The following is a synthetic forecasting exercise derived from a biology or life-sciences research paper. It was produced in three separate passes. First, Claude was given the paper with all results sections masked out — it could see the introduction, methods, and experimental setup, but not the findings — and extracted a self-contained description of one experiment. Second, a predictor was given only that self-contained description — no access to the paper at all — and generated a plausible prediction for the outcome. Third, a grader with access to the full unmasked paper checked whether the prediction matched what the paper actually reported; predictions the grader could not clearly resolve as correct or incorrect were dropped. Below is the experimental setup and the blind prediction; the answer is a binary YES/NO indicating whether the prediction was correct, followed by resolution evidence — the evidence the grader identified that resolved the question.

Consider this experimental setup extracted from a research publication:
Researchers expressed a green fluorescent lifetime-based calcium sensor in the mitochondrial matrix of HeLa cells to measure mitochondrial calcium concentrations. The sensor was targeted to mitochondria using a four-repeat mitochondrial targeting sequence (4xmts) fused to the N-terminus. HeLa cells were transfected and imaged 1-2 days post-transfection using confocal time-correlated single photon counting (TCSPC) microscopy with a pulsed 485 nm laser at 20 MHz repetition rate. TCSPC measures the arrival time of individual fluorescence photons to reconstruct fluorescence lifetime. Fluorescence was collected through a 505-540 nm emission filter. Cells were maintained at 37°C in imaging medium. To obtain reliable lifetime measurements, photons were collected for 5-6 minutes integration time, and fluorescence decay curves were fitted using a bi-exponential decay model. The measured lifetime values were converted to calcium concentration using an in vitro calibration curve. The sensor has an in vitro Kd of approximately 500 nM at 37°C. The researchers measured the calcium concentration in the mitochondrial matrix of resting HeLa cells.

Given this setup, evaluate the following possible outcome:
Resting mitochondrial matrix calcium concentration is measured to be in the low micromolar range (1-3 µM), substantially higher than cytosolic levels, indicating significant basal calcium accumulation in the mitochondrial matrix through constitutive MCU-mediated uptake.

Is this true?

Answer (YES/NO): NO